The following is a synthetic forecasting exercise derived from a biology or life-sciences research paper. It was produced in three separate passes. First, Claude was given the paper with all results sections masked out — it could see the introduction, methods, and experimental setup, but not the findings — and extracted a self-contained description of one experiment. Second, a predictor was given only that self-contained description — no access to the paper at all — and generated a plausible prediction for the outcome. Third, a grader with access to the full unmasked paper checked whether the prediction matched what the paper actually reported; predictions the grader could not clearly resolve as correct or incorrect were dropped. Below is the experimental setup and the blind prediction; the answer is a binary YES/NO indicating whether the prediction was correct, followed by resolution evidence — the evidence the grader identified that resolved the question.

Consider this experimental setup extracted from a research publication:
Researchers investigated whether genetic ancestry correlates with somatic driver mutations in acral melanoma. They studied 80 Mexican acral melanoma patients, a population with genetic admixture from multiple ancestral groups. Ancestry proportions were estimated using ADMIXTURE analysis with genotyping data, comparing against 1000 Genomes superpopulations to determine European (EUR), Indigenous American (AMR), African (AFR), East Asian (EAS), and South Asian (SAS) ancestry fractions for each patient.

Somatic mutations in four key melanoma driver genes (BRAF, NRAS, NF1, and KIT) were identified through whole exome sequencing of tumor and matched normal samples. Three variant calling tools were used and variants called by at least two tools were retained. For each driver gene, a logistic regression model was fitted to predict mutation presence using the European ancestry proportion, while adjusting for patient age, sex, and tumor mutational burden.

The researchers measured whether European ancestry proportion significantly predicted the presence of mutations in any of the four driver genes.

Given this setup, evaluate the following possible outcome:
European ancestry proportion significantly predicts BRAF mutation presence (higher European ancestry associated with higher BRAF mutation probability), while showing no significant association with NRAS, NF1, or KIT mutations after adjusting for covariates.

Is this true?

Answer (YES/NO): YES